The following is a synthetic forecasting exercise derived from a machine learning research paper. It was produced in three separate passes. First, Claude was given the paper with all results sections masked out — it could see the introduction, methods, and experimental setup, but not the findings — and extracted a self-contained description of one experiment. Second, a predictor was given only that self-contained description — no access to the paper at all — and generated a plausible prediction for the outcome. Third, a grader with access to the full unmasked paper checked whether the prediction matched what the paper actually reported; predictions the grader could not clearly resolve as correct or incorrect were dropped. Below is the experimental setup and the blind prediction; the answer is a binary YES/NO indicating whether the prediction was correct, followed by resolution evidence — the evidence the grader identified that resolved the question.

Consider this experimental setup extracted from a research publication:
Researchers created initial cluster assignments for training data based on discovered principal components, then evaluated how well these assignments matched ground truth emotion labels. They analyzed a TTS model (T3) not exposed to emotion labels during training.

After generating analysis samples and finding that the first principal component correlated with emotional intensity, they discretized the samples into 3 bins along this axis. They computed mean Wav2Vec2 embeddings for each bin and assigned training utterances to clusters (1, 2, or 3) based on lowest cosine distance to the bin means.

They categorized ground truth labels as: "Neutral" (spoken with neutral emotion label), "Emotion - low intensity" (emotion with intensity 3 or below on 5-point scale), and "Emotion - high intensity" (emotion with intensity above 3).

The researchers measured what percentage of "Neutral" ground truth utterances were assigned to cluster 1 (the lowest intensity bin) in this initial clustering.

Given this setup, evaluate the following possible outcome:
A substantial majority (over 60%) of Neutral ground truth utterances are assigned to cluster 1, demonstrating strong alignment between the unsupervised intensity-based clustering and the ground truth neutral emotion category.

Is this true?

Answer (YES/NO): NO